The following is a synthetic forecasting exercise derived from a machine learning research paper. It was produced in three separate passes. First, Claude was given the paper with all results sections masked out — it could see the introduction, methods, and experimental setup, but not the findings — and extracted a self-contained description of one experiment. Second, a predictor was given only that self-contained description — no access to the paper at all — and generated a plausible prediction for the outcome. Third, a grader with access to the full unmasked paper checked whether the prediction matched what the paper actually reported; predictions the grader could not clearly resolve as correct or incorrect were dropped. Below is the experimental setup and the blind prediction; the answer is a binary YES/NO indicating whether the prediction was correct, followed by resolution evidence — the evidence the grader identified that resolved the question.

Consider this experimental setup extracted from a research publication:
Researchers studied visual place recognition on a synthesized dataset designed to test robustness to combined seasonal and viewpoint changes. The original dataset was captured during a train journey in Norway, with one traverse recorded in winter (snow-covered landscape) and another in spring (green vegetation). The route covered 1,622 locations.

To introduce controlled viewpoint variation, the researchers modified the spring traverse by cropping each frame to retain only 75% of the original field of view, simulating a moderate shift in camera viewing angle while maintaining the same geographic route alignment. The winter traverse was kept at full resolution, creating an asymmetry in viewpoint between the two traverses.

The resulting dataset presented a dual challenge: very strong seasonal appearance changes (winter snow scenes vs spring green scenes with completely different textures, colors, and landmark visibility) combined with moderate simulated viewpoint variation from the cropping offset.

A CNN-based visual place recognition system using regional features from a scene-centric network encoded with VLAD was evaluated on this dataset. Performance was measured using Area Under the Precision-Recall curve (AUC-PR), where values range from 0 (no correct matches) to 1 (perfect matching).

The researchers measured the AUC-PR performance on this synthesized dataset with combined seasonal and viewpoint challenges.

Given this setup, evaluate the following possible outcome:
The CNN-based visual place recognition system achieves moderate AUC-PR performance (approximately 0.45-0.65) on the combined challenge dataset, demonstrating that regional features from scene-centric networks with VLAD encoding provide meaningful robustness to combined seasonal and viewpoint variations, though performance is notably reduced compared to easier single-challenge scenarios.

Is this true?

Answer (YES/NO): YES